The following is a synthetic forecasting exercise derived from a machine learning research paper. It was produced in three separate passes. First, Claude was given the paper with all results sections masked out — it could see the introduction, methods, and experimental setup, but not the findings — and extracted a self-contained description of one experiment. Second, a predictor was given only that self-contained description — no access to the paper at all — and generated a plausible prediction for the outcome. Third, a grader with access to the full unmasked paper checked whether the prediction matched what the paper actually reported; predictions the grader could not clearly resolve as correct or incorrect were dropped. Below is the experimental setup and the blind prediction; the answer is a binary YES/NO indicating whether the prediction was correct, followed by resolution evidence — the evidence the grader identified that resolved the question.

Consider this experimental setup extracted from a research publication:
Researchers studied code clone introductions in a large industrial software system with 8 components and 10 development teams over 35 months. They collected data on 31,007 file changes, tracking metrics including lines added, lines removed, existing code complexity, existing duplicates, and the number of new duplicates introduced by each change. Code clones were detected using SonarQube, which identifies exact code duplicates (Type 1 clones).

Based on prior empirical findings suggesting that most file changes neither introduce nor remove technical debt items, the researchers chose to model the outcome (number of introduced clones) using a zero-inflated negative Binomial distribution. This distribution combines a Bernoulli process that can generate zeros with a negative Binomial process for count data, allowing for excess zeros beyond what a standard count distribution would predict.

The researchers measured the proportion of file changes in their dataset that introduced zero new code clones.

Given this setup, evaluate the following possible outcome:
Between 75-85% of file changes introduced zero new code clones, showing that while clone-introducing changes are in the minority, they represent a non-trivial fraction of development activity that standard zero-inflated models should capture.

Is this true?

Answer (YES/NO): NO